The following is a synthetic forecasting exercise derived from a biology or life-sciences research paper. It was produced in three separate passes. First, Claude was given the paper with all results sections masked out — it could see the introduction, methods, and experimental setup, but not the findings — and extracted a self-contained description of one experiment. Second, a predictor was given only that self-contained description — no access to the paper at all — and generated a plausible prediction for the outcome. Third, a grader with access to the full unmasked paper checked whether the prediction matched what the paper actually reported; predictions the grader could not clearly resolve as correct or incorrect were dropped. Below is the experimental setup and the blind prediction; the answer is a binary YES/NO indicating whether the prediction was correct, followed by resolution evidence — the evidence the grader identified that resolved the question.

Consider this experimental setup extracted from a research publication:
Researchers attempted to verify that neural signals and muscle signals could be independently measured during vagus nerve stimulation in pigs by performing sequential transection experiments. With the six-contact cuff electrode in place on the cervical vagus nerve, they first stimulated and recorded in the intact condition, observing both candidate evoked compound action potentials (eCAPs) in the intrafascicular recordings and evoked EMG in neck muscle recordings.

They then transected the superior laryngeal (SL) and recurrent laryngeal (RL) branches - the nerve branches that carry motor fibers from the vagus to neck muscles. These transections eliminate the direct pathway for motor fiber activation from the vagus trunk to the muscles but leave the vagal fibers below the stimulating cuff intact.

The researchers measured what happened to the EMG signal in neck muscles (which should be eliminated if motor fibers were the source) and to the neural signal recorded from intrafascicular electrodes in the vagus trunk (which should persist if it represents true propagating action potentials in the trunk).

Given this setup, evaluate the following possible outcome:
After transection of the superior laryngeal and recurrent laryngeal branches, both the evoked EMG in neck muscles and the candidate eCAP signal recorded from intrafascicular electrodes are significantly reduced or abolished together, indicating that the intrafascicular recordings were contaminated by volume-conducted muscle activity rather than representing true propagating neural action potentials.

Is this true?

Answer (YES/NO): NO